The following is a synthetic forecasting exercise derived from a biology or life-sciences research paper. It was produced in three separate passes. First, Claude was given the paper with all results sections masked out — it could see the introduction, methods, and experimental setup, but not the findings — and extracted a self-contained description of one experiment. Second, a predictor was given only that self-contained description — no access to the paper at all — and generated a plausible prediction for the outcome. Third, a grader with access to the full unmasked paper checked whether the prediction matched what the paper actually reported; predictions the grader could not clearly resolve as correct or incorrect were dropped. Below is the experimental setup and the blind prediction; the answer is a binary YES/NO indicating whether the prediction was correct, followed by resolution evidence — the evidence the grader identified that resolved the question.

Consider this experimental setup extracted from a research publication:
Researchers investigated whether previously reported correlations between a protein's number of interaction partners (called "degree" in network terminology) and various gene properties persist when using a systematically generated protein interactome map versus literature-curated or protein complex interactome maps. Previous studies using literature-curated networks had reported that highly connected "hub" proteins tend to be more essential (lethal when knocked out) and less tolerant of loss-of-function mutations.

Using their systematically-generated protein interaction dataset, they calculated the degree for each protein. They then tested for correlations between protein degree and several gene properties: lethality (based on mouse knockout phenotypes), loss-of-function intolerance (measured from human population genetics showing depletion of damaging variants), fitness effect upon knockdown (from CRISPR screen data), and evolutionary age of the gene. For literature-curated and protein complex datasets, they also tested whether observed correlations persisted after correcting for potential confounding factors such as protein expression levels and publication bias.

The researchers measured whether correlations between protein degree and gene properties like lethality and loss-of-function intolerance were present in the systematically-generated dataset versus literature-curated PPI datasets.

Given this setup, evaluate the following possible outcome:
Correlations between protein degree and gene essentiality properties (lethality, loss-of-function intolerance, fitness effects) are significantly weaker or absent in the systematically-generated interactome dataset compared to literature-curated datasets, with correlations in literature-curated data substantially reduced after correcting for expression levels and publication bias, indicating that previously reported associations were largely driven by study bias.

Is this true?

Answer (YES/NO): YES